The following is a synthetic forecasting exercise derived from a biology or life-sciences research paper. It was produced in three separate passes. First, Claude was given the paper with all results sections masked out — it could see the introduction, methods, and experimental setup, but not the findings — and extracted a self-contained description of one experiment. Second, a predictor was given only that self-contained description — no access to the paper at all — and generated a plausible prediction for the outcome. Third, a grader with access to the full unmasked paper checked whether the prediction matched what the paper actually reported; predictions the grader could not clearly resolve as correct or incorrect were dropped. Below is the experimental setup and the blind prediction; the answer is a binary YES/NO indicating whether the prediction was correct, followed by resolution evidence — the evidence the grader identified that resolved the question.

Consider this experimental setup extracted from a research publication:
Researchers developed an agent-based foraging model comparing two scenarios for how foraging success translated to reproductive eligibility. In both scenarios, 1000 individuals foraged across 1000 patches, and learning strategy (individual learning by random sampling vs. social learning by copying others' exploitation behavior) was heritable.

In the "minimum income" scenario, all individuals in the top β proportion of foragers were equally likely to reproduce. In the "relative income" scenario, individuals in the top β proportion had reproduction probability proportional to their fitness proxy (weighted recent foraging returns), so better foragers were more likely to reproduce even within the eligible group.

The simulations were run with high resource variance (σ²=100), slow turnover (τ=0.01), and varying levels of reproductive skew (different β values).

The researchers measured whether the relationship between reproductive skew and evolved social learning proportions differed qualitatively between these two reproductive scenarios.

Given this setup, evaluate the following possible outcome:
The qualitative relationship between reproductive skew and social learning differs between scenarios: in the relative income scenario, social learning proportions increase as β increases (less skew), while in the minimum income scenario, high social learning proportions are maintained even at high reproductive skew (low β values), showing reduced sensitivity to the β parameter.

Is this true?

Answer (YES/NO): NO